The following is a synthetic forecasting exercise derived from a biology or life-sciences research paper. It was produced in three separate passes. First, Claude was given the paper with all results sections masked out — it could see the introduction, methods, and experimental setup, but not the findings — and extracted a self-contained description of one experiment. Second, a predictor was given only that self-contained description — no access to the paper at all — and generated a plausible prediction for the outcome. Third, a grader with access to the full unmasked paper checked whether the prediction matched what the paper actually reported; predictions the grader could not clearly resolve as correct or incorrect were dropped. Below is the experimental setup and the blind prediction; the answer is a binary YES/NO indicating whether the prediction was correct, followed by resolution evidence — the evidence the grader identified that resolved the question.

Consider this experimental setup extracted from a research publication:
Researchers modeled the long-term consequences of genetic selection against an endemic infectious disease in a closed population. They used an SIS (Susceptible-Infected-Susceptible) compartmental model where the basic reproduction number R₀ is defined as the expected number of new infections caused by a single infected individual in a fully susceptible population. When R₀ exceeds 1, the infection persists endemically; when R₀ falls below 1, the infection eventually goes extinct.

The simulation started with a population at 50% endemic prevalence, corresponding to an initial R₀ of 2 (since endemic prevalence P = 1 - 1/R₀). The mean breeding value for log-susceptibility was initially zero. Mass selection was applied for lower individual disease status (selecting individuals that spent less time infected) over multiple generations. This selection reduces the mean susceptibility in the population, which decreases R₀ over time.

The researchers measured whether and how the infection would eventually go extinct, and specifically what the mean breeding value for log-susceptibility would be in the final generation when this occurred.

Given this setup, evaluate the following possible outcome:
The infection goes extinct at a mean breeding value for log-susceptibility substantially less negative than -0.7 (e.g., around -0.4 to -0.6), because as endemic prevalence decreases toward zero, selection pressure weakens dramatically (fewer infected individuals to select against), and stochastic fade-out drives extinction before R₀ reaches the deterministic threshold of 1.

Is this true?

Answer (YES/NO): NO